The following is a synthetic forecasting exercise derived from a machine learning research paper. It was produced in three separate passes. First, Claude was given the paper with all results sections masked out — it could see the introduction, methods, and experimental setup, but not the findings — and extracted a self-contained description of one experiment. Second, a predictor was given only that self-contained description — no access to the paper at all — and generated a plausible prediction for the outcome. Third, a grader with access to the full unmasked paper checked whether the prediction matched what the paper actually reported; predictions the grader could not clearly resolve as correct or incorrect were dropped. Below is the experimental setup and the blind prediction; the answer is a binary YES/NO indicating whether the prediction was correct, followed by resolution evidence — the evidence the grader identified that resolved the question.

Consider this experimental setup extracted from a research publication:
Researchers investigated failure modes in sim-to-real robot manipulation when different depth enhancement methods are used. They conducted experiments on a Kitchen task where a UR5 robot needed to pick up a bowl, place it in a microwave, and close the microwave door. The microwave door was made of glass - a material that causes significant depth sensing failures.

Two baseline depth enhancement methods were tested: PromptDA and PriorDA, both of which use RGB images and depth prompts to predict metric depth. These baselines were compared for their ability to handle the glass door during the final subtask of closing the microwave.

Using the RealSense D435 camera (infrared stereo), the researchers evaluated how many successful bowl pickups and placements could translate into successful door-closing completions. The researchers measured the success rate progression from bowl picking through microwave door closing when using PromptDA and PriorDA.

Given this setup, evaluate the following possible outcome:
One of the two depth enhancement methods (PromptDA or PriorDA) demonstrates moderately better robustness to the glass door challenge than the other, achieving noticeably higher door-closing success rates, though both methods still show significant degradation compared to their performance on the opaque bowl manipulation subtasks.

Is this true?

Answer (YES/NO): YES